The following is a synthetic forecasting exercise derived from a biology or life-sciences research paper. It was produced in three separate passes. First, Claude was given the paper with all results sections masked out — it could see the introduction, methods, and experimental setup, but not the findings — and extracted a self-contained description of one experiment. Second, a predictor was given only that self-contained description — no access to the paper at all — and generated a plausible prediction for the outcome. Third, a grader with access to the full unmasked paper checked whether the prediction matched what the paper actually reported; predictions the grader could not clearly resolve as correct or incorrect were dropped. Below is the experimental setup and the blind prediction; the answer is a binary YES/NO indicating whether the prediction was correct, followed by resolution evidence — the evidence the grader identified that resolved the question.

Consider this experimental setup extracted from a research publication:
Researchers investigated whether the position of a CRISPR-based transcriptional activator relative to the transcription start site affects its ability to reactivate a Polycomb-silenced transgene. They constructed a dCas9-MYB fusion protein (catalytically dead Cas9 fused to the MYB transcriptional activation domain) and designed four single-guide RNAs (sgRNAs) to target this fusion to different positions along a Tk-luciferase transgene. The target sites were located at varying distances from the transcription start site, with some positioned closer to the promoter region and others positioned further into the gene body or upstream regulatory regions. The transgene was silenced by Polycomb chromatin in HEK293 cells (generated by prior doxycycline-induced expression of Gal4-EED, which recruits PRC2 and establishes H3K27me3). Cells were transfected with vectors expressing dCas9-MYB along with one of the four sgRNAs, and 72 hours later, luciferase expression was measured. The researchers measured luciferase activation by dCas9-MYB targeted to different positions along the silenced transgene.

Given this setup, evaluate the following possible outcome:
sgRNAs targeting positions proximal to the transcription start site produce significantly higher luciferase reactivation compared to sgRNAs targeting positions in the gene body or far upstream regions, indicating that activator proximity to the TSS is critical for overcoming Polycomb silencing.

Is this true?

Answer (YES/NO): YES